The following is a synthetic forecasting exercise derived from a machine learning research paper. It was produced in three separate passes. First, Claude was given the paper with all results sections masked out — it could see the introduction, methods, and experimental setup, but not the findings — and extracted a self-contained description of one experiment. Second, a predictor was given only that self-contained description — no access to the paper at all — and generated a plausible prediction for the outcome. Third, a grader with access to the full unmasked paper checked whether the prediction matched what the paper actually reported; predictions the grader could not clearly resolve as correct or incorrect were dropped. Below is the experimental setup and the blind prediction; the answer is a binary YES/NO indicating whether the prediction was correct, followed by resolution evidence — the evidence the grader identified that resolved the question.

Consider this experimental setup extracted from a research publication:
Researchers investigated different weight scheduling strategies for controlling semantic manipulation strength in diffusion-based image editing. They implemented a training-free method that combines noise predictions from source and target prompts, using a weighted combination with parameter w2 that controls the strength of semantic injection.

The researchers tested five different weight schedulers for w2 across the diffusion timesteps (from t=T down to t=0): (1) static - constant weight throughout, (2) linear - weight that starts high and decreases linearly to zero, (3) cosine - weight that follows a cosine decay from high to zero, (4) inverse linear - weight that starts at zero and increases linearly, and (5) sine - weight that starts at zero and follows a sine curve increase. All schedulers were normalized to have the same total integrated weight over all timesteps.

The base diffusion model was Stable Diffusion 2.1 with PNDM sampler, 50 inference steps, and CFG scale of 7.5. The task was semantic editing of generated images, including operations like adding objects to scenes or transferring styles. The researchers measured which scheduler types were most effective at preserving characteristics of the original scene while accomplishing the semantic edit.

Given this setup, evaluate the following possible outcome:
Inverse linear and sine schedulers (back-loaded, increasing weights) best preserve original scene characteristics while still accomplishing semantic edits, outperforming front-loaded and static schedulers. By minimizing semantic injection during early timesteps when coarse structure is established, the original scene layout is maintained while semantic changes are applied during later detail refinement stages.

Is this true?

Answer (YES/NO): NO